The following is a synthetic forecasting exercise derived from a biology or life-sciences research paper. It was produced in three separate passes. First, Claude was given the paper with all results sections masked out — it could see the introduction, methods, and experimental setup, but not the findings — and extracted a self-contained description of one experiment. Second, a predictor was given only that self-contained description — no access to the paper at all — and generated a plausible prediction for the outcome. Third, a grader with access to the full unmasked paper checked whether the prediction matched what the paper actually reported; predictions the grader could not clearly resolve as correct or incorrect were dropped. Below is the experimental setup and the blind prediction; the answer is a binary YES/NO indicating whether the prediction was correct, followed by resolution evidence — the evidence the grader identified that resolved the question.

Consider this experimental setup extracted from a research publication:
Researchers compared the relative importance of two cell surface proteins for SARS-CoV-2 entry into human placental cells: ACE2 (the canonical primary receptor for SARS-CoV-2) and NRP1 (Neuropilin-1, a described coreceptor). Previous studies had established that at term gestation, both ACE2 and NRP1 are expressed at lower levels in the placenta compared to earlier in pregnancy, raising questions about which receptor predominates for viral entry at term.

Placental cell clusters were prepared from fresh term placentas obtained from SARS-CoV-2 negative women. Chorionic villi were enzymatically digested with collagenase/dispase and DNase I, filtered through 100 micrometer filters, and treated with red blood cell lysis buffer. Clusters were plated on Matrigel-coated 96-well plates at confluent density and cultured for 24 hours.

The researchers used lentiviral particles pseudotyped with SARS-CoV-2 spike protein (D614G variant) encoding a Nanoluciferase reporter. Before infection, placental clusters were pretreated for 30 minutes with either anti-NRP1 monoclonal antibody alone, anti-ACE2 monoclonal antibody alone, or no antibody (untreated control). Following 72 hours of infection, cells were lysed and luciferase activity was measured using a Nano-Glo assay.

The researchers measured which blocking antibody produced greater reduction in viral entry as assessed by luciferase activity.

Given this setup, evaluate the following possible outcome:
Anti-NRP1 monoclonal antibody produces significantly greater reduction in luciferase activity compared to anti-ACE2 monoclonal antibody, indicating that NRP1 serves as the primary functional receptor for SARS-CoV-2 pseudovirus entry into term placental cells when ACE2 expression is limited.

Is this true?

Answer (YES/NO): NO